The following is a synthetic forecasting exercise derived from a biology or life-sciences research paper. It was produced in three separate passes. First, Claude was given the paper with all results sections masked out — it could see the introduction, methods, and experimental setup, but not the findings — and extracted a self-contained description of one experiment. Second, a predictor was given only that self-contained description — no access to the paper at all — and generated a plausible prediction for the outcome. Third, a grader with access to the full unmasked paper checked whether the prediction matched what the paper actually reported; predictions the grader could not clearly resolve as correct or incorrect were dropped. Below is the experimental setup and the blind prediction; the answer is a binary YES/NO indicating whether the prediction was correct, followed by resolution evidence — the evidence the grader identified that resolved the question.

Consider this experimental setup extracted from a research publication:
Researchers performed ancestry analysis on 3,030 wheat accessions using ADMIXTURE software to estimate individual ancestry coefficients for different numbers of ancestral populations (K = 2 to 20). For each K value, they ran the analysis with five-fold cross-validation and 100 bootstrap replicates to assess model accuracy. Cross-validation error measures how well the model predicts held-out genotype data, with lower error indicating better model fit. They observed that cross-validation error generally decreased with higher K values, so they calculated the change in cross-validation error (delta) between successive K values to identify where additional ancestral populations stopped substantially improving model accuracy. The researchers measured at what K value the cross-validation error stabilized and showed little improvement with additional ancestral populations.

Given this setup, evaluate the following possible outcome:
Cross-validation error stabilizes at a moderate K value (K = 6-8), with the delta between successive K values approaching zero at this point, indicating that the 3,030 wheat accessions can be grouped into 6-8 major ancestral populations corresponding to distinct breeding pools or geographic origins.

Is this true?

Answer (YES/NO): NO